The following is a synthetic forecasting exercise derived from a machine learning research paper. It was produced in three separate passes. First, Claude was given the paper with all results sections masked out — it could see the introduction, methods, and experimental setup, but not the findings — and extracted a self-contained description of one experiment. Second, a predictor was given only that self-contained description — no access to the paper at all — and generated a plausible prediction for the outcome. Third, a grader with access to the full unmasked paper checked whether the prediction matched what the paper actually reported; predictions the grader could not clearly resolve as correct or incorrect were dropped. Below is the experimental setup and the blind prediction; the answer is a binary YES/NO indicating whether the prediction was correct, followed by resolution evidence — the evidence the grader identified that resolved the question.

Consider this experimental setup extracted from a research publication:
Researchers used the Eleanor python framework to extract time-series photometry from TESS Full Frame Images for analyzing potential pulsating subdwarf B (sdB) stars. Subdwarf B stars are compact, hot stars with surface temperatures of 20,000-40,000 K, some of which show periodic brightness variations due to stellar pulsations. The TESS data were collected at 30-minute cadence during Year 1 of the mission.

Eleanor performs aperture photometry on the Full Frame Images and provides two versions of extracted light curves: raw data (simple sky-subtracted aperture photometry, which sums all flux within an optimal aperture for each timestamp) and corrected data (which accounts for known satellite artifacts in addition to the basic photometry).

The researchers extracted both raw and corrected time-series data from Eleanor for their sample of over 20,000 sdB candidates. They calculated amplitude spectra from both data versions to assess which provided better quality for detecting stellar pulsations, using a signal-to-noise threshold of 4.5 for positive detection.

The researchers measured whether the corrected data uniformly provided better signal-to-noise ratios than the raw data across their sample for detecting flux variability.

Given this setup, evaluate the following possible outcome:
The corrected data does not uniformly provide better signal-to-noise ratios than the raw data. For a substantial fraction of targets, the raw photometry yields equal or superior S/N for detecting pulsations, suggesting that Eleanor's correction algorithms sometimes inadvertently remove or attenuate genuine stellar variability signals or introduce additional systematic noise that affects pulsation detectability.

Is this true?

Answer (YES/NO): YES